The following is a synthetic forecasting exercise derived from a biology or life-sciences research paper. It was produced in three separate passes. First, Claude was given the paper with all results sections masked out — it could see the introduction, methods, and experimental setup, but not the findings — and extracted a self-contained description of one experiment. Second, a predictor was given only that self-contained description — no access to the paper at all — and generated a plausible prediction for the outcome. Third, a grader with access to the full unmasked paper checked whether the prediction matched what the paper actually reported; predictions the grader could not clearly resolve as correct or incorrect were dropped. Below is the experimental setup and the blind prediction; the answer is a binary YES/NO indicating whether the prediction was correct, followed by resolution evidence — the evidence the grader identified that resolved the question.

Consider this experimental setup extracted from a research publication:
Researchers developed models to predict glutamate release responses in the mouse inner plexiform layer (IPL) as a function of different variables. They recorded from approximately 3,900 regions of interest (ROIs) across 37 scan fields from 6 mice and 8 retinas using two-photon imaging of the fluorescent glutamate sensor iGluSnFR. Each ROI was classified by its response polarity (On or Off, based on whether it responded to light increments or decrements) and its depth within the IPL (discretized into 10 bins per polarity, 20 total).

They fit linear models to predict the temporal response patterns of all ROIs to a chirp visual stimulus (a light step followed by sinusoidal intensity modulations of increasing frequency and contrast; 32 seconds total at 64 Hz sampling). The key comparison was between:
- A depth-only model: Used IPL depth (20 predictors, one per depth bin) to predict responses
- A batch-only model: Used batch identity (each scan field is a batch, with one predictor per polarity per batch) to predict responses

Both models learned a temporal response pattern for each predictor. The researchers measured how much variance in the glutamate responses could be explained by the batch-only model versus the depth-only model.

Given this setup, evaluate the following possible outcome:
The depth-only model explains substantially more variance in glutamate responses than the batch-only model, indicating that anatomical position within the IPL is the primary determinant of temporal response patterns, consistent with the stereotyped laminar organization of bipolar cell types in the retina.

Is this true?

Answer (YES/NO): NO